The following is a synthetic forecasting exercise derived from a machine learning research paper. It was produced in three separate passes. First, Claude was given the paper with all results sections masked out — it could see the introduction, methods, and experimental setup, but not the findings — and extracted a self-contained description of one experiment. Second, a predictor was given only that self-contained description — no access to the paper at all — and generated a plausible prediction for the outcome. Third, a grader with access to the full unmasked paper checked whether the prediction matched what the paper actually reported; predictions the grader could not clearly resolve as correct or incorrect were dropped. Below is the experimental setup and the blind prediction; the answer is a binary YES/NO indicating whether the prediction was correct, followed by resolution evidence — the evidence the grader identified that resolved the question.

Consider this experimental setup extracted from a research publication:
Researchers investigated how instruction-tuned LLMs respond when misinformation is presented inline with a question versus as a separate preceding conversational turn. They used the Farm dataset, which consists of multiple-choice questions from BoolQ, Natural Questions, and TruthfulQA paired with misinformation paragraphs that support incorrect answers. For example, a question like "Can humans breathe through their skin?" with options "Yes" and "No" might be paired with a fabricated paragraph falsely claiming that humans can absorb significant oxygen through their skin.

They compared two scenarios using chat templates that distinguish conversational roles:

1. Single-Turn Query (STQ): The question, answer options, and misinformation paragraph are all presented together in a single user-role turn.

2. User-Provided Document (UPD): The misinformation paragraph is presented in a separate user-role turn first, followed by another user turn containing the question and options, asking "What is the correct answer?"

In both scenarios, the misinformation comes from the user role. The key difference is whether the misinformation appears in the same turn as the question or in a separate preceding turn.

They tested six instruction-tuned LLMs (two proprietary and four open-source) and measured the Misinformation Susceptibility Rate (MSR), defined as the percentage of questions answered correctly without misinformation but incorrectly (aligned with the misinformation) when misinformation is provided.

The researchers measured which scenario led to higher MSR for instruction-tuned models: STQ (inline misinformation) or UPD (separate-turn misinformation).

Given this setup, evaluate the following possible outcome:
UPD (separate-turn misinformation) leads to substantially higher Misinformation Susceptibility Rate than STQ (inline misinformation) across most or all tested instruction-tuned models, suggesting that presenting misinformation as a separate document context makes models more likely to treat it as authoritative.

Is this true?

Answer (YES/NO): YES